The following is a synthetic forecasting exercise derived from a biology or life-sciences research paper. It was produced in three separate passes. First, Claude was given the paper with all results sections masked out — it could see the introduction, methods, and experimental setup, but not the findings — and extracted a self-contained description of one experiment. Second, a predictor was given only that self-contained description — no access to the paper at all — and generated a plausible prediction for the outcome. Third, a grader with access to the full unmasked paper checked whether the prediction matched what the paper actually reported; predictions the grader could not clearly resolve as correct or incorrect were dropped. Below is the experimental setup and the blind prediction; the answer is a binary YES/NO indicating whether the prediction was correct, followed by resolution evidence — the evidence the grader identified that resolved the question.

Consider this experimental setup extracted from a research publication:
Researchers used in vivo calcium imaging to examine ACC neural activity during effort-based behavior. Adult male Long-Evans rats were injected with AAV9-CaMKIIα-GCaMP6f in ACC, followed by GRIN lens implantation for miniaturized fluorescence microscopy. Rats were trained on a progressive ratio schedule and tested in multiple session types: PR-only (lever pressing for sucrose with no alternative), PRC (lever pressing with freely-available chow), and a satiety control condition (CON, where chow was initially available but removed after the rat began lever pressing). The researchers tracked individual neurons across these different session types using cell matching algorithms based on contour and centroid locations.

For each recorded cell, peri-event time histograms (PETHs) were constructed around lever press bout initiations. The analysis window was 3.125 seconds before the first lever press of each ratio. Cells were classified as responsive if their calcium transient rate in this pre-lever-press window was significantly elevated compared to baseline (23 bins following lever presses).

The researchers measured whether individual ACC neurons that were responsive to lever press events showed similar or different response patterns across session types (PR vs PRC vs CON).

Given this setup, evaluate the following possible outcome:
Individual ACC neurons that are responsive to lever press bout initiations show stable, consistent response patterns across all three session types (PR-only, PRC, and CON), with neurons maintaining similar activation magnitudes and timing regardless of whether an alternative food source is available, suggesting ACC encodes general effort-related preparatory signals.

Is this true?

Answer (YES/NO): NO